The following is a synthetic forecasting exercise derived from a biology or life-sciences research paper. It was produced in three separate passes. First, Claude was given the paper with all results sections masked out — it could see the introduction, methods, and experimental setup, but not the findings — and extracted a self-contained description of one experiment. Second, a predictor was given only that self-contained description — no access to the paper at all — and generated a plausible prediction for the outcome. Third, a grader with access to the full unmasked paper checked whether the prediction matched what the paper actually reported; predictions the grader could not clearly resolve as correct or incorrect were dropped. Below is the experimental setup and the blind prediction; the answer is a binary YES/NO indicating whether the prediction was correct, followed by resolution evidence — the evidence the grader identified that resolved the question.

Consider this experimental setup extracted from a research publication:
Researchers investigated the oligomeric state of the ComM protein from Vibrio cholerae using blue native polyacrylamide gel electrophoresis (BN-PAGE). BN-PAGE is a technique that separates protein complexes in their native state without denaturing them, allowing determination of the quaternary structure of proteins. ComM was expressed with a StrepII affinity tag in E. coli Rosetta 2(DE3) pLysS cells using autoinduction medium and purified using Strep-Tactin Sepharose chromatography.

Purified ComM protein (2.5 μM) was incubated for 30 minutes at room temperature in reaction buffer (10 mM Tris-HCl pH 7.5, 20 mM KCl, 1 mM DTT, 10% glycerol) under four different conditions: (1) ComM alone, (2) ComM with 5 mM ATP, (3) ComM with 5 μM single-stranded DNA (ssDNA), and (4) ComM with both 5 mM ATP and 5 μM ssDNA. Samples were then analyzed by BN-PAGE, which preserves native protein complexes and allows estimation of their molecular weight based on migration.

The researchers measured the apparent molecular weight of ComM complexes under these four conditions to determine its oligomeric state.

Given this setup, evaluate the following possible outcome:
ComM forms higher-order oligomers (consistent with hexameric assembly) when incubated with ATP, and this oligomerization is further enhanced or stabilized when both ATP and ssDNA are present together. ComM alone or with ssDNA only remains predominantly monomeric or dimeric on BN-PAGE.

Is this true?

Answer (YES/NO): YES